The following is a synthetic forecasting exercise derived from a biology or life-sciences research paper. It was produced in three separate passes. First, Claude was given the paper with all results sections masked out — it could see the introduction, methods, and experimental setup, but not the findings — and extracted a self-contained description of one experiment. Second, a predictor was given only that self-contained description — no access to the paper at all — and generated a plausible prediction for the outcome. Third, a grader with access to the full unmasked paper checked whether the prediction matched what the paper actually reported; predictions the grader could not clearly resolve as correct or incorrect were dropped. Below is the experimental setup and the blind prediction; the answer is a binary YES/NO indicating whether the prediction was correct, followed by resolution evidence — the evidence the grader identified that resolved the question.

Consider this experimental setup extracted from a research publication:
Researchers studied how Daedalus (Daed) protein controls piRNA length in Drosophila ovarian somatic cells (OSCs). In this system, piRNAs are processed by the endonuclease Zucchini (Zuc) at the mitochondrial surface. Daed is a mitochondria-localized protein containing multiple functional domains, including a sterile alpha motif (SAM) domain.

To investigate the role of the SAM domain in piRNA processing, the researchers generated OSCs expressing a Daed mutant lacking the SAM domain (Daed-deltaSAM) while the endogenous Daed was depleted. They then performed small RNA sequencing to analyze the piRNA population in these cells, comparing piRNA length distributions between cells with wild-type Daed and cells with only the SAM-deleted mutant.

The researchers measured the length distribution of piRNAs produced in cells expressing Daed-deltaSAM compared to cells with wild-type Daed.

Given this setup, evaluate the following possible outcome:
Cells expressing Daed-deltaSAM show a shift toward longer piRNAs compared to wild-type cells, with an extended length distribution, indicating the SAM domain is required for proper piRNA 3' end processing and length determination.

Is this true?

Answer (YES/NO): YES